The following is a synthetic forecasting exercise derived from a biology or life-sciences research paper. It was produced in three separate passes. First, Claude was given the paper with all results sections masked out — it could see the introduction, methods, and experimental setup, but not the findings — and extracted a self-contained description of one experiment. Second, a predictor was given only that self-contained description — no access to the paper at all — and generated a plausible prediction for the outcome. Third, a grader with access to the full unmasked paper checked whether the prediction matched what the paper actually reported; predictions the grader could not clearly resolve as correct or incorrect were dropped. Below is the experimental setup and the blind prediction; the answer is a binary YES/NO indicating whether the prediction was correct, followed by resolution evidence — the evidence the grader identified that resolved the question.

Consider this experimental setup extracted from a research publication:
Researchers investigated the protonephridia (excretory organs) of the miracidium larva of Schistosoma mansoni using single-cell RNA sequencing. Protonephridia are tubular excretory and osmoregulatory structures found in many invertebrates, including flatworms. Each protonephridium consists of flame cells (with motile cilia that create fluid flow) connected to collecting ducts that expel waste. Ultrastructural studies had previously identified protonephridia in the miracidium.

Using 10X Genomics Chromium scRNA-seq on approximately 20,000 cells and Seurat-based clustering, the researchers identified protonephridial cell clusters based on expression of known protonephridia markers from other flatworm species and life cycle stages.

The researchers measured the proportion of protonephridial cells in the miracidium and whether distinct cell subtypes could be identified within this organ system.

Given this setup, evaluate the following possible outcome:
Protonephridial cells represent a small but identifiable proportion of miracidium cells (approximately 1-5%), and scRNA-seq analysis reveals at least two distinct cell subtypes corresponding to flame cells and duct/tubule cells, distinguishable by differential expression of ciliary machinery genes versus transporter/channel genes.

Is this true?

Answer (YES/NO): NO